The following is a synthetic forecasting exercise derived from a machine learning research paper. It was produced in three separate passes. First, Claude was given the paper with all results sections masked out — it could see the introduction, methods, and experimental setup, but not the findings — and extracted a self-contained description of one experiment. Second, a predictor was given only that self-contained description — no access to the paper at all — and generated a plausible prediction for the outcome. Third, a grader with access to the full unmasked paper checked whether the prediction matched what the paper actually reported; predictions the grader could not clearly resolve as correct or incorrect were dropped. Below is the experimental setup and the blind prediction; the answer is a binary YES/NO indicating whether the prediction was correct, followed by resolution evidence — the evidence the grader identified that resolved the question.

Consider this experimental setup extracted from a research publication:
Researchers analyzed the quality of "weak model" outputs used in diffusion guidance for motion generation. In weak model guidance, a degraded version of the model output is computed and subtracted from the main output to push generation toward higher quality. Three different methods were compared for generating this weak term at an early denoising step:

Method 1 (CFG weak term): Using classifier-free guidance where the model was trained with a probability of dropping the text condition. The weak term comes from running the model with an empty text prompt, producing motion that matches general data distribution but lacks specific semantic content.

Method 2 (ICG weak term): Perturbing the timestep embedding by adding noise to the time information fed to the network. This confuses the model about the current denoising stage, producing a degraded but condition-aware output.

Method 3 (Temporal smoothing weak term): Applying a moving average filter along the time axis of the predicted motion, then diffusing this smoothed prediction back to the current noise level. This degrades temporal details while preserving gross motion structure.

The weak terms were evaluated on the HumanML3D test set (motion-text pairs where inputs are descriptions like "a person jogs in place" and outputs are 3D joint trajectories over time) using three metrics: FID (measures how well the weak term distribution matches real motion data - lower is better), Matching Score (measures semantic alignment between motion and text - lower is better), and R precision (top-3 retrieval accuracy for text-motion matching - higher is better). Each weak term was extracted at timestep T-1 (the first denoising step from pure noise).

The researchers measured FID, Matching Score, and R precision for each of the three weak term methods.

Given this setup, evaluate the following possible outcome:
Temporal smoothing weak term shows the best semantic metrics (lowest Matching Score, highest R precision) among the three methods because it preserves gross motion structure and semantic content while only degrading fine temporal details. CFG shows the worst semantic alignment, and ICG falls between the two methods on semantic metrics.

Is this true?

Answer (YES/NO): YES